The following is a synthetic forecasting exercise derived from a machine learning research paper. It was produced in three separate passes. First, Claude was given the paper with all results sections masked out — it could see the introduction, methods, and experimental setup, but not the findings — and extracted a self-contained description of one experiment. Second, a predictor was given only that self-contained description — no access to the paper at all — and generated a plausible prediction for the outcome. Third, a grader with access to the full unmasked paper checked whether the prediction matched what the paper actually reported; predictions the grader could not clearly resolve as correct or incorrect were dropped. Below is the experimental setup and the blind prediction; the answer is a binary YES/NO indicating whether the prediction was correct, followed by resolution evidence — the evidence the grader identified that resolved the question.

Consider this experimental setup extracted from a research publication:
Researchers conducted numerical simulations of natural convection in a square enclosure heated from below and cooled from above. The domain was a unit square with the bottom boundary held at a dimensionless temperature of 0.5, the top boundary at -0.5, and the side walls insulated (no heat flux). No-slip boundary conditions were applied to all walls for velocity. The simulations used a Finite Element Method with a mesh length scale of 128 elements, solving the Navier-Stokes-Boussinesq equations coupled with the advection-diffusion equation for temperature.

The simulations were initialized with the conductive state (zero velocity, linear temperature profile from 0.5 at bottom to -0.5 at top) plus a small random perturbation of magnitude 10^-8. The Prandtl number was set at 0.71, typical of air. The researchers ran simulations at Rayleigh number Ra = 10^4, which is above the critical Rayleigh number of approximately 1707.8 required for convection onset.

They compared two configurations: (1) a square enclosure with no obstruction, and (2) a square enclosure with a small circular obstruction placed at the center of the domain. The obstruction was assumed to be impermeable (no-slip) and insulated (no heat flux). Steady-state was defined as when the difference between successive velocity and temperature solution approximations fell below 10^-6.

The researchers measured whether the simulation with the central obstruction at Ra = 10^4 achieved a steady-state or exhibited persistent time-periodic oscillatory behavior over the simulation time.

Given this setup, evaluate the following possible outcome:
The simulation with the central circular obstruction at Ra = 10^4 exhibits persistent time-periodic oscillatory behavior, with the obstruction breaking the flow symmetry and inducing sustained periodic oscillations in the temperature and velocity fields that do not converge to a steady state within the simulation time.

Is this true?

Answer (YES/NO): NO